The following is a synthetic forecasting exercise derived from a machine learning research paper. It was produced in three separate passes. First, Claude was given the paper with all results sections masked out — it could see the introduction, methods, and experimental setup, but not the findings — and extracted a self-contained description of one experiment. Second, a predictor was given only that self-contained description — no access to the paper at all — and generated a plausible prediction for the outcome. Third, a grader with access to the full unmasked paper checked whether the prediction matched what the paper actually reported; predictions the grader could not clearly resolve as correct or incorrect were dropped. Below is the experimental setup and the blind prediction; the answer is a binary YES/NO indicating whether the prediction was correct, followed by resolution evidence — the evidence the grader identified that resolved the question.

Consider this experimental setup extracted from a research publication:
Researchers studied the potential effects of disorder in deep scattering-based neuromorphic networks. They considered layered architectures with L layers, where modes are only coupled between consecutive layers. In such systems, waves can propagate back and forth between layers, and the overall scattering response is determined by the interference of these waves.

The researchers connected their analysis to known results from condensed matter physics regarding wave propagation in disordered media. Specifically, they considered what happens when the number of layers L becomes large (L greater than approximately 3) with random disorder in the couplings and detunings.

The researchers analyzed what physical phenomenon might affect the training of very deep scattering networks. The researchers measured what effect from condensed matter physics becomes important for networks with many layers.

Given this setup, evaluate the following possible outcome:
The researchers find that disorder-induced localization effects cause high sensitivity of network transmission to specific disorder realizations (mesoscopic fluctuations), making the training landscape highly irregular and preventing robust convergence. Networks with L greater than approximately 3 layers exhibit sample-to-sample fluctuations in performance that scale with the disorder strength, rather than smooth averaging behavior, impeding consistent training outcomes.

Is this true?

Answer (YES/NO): NO